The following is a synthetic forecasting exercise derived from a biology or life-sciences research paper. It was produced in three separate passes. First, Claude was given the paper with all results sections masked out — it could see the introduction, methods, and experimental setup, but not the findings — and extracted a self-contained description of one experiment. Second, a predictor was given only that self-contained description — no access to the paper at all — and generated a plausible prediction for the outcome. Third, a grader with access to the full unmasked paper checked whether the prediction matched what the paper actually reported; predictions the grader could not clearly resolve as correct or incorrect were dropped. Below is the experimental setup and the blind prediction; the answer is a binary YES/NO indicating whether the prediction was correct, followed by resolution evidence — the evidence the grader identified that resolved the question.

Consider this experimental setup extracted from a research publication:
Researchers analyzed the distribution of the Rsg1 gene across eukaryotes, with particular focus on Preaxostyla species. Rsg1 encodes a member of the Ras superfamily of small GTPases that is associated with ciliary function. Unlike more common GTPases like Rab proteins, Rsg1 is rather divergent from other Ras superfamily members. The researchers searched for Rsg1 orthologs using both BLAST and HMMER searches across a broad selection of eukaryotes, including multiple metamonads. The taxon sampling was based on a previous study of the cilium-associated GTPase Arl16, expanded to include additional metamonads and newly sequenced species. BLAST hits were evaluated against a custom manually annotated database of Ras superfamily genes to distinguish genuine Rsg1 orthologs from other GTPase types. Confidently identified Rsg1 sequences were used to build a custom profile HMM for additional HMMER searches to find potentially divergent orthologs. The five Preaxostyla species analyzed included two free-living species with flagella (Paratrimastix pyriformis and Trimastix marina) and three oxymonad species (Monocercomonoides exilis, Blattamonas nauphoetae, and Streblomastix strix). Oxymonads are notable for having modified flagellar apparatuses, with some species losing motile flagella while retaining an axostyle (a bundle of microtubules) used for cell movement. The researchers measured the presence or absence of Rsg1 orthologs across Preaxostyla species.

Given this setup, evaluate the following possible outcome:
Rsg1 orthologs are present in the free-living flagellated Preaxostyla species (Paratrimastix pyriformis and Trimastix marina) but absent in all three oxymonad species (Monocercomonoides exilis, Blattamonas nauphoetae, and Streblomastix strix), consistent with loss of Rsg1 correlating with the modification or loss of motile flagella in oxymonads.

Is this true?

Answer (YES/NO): YES